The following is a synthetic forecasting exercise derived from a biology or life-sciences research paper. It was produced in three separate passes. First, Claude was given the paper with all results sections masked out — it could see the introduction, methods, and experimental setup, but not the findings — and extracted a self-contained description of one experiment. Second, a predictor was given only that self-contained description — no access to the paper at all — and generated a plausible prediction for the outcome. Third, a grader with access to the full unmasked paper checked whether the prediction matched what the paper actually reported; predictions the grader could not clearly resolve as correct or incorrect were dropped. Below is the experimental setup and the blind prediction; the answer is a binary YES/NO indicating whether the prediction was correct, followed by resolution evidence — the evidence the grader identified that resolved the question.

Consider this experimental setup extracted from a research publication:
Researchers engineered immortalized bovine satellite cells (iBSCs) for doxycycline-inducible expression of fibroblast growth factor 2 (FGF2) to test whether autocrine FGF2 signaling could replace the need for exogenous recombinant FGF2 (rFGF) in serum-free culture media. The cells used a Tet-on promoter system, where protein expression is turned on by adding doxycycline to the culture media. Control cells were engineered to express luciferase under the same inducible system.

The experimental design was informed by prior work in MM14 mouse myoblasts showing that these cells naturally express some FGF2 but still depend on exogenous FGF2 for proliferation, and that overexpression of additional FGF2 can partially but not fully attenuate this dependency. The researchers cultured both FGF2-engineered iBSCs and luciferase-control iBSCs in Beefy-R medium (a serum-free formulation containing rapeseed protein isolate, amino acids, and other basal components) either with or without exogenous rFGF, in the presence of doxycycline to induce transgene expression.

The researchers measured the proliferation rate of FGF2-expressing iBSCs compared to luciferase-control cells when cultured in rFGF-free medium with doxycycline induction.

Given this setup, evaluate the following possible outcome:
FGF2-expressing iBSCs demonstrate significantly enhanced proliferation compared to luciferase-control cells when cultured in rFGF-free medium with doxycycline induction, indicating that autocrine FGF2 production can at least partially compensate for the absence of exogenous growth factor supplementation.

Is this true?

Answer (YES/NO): YES